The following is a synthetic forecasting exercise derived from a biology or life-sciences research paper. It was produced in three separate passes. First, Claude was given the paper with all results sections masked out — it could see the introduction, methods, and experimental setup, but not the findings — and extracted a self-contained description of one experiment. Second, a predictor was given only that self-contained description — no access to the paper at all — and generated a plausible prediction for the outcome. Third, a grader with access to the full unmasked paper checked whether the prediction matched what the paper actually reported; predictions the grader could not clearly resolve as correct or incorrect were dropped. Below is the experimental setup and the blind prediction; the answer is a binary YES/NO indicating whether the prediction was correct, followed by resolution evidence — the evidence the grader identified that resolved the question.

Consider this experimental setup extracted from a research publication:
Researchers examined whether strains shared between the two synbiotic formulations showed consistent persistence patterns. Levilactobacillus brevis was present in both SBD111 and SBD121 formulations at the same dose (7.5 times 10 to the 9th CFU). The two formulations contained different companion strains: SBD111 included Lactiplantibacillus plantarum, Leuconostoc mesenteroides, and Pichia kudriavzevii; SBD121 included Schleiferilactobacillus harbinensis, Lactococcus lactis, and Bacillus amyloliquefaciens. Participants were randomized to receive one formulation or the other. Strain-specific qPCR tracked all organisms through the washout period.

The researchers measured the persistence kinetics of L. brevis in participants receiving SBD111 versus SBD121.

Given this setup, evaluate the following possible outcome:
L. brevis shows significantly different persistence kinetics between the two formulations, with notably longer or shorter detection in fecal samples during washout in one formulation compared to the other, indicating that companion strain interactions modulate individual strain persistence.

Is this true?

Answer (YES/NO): YES